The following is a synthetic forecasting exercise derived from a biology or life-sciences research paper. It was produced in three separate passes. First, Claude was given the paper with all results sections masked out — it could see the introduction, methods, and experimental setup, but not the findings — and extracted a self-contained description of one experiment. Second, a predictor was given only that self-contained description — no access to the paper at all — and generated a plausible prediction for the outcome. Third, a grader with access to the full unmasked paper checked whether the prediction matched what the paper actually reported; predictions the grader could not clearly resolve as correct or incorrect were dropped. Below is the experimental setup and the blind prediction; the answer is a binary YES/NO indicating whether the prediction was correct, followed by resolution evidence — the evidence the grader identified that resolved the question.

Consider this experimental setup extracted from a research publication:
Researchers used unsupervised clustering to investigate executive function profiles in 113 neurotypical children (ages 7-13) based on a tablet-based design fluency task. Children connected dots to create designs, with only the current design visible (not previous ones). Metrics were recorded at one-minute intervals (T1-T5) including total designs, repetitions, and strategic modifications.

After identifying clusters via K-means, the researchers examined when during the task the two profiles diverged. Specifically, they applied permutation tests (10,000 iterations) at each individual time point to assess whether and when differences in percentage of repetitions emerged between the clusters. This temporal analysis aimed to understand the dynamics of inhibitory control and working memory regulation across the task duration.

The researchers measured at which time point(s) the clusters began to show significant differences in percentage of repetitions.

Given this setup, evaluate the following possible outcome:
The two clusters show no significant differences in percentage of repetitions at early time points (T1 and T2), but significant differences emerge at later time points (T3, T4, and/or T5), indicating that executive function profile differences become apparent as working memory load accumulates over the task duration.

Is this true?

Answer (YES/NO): NO